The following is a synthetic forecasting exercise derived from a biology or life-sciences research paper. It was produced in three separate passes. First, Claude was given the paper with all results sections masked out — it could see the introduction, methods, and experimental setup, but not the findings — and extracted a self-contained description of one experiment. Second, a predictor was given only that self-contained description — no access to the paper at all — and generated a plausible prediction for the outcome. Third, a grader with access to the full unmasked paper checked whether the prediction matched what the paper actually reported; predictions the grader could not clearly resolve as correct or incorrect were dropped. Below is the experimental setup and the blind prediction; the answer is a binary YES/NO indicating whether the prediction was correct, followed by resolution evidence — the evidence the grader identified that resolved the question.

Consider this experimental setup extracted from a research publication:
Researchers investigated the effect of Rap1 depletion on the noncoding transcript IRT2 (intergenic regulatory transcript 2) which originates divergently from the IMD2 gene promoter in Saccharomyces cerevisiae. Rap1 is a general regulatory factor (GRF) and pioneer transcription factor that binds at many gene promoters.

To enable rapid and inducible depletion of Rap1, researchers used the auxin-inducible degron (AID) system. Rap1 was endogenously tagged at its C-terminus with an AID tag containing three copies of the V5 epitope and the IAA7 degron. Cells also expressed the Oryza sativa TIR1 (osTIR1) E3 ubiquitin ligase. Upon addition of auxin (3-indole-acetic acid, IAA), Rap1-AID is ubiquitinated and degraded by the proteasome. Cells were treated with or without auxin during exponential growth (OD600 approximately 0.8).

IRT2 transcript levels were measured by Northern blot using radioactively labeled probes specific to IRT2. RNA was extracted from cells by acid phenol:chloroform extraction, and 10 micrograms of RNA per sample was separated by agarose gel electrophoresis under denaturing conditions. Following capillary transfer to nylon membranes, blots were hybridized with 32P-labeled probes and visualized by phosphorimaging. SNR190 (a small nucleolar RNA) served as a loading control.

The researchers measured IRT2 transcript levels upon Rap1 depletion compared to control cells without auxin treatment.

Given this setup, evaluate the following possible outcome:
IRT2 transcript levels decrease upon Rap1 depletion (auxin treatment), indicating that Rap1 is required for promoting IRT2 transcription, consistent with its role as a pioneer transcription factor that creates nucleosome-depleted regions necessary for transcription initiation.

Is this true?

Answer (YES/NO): NO